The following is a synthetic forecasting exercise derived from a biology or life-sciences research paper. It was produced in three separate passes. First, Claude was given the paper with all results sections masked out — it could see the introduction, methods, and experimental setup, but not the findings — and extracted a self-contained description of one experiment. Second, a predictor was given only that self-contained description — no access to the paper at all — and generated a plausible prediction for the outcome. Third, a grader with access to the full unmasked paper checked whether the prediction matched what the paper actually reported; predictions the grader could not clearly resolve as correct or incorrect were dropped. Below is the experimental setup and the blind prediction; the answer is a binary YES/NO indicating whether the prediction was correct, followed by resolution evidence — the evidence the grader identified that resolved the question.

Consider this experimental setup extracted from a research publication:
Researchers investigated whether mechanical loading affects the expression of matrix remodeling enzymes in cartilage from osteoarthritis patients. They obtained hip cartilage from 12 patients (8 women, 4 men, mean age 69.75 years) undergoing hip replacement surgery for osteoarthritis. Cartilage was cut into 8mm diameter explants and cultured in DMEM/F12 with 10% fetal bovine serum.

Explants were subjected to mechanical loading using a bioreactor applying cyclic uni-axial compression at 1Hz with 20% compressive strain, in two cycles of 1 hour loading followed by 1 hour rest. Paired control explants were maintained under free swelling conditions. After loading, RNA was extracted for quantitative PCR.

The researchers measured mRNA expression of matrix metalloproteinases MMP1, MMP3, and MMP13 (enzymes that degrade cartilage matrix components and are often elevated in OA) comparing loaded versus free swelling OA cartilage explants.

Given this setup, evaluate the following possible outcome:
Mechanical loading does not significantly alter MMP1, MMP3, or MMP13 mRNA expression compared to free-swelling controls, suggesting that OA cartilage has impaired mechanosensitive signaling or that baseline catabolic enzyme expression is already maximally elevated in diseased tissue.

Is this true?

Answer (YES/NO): NO